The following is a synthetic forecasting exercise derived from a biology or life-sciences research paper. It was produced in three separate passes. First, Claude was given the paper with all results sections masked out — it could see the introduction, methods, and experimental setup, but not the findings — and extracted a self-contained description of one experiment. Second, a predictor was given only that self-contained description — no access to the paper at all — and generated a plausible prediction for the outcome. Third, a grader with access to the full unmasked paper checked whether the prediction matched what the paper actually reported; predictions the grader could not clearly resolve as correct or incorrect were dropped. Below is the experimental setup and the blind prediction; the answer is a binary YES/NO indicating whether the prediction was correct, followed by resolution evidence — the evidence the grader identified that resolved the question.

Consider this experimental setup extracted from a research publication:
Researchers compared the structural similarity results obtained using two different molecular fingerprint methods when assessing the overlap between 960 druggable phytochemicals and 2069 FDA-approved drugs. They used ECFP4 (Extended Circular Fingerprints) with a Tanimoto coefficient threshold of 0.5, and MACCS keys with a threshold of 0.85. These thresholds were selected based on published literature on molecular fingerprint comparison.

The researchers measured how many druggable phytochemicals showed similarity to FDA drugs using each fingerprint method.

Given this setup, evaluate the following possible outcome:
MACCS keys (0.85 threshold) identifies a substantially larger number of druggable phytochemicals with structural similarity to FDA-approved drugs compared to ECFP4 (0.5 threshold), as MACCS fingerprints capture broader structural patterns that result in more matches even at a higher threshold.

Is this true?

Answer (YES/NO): NO